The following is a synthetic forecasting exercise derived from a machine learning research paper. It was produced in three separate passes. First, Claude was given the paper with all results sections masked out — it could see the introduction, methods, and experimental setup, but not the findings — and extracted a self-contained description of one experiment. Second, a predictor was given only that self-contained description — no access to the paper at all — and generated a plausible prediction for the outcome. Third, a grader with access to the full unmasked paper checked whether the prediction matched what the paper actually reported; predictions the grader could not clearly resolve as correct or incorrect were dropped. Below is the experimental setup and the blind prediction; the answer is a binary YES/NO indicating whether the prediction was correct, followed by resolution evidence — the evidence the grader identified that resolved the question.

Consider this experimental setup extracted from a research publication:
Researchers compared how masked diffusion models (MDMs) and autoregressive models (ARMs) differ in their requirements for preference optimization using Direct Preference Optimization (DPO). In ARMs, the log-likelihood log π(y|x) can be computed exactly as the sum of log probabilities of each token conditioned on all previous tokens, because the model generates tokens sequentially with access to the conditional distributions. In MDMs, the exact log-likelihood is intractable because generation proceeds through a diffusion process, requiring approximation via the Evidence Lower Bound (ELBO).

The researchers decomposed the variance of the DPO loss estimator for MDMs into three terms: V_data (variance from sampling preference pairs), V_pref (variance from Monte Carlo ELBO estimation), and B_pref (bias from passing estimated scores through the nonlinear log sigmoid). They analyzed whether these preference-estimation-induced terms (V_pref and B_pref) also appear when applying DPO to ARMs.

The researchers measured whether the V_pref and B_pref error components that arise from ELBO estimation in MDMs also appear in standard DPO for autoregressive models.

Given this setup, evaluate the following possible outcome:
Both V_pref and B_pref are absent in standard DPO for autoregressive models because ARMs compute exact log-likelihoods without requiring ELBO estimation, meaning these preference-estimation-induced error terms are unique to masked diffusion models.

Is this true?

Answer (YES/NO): YES